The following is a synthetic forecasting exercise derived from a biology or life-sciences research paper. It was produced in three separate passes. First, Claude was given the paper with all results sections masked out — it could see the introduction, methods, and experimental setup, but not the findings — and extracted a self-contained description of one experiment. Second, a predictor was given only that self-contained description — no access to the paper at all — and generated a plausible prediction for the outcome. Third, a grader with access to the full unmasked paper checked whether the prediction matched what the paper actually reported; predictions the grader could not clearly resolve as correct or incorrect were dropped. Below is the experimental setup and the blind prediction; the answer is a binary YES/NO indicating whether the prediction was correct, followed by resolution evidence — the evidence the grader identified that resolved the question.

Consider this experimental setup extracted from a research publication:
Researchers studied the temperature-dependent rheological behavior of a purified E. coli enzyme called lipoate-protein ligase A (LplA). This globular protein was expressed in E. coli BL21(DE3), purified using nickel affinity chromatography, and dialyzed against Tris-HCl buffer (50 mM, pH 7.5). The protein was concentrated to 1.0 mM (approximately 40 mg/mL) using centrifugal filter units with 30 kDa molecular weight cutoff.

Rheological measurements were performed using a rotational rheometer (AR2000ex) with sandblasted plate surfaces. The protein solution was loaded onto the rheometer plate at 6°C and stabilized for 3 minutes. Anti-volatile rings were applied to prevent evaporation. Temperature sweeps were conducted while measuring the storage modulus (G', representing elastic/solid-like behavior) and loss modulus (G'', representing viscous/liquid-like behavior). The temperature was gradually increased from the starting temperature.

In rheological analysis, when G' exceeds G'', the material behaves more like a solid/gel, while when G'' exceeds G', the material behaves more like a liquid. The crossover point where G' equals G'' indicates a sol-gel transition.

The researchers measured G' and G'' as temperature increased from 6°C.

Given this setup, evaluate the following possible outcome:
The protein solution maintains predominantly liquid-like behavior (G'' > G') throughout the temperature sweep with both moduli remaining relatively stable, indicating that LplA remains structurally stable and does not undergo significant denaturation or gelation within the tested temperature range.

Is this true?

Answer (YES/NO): NO